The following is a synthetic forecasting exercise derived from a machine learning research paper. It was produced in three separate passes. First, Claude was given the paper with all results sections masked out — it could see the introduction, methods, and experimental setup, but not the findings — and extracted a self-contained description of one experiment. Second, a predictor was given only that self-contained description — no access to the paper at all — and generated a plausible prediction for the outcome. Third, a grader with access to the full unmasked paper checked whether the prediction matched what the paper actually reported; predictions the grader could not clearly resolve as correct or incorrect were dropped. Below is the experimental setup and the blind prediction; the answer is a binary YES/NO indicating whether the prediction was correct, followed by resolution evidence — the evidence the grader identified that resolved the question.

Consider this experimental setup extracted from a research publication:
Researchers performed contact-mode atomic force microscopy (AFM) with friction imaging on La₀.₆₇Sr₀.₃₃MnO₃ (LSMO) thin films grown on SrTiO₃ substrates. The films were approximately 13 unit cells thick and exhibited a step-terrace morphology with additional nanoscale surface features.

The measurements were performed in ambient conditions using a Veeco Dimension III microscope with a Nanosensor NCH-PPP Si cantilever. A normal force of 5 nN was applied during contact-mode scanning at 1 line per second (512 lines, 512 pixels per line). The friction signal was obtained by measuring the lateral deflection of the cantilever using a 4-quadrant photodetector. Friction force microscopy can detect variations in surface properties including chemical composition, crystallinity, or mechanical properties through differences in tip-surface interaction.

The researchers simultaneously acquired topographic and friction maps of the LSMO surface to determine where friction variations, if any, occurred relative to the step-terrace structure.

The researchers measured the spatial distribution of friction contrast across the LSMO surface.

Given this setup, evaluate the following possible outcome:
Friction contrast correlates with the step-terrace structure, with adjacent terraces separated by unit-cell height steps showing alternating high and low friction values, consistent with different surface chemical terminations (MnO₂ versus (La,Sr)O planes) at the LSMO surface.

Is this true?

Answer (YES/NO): NO